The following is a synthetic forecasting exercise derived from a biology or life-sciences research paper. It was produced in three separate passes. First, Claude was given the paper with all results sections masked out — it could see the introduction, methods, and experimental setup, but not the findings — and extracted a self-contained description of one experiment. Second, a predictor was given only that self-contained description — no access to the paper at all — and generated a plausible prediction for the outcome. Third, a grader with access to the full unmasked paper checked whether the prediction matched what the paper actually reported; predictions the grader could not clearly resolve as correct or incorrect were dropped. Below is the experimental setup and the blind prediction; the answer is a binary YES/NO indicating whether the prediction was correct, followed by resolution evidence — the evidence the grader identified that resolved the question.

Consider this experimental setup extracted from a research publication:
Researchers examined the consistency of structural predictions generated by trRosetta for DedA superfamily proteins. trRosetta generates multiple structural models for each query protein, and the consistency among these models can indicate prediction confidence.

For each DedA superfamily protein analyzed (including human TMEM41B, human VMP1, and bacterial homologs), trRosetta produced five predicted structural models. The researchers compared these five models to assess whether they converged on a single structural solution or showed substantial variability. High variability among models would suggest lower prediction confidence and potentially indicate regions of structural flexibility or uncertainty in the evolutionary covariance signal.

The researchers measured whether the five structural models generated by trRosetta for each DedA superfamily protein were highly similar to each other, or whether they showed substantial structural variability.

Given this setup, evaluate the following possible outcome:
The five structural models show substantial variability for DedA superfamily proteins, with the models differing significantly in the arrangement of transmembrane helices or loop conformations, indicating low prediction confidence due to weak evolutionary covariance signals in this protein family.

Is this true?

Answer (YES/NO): NO